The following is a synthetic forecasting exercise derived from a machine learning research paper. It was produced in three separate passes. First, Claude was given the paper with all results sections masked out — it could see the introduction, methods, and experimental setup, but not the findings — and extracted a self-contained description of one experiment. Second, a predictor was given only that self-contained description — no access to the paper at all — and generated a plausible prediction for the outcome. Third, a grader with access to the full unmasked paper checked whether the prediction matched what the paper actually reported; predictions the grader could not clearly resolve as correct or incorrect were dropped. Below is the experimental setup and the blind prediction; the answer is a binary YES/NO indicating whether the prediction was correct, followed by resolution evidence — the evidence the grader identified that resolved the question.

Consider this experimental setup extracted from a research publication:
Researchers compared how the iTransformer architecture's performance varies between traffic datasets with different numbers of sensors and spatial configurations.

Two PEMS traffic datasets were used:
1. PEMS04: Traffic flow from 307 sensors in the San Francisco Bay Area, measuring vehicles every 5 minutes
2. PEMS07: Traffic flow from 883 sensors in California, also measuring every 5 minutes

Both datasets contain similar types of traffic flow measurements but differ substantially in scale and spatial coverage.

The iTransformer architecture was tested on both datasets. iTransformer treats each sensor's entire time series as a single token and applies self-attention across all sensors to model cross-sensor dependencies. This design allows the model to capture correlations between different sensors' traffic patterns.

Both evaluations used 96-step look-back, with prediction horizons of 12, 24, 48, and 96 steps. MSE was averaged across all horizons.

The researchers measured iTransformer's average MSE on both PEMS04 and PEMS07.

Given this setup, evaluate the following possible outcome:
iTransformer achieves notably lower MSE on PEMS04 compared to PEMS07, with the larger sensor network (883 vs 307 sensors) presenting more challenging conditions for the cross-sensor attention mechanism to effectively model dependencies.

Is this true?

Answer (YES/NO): NO